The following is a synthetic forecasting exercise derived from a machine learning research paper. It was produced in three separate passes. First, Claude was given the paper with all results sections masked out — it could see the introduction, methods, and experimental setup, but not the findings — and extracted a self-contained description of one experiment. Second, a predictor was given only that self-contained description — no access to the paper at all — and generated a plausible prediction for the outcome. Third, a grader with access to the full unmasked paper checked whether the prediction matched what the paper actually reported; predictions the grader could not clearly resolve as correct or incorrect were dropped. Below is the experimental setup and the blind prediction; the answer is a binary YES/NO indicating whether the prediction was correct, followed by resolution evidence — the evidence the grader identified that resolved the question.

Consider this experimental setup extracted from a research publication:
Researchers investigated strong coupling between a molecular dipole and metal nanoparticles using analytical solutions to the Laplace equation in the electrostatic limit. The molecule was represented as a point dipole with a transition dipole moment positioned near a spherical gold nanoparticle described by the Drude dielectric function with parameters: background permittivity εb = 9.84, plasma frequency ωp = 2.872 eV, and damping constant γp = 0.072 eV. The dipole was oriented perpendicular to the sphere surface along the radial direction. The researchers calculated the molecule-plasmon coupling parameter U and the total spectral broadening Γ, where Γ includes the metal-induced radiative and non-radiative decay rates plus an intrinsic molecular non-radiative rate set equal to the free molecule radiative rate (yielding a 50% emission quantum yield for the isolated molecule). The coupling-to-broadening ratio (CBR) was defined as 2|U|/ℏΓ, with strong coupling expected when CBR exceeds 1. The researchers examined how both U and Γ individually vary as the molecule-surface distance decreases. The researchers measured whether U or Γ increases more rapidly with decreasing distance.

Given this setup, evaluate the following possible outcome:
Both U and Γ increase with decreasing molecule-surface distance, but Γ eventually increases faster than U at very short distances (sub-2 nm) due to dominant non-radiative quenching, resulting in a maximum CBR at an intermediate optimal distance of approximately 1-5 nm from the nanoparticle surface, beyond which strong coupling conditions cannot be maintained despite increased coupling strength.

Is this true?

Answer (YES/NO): NO